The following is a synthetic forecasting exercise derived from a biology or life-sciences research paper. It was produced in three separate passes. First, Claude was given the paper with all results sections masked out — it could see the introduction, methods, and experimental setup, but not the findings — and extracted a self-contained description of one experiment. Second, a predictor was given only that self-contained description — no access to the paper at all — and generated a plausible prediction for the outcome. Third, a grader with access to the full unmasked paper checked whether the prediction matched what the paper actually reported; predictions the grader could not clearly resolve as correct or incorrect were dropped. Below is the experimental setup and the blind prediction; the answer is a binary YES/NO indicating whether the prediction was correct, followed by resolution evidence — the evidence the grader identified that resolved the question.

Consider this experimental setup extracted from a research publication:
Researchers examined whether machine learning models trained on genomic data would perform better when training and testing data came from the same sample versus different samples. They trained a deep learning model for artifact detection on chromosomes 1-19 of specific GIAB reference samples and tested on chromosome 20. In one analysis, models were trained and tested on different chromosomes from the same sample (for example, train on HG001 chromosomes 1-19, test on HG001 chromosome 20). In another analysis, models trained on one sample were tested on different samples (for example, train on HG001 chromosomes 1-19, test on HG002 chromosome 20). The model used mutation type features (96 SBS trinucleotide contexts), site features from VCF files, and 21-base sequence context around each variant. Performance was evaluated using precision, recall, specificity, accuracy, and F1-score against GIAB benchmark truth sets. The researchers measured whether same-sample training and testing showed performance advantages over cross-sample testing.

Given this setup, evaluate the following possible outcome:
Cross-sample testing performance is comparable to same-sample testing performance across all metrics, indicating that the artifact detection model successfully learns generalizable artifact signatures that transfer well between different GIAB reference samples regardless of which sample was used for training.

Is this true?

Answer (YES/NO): NO